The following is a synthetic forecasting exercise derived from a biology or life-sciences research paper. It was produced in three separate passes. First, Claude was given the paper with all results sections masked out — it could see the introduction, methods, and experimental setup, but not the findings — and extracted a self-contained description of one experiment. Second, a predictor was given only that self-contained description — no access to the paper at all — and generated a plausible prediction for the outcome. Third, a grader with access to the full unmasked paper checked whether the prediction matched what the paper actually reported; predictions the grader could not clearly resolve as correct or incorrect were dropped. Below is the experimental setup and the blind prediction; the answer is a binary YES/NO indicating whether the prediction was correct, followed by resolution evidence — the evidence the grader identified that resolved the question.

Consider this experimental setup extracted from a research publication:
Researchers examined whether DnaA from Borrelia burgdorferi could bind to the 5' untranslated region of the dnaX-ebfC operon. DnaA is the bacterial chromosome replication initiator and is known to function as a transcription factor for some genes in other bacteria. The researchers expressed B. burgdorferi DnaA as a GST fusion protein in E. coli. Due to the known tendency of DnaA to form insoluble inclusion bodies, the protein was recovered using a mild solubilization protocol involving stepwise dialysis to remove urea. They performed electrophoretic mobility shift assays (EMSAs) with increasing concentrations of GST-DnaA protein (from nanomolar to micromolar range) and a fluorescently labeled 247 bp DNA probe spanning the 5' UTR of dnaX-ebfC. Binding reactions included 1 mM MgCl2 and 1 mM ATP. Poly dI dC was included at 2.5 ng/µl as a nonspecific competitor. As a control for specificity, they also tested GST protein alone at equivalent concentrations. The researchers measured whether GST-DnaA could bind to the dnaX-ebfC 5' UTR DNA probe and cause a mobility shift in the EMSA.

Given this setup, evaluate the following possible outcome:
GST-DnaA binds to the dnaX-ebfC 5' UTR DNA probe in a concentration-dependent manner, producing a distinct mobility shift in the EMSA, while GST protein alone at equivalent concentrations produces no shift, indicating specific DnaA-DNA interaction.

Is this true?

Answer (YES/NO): YES